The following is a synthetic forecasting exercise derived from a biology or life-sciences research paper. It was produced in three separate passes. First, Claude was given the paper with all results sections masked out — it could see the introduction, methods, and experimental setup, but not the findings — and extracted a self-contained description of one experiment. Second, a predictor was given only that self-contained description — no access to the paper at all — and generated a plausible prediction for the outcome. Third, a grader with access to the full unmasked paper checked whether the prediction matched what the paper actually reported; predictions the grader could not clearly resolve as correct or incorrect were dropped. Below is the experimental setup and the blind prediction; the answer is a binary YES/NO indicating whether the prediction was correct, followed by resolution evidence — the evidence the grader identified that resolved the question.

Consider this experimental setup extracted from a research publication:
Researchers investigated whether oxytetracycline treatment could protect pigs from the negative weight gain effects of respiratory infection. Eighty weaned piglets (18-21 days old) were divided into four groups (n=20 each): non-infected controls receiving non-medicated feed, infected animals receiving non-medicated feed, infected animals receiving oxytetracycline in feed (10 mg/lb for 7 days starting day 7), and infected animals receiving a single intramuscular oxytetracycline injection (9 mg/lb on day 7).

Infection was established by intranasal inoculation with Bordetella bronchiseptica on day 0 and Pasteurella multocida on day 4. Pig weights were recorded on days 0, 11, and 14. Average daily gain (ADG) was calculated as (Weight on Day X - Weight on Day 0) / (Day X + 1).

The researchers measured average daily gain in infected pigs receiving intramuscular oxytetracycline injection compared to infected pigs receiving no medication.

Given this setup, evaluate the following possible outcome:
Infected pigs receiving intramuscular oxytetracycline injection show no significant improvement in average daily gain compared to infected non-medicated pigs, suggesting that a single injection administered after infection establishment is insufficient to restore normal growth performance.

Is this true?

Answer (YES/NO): NO